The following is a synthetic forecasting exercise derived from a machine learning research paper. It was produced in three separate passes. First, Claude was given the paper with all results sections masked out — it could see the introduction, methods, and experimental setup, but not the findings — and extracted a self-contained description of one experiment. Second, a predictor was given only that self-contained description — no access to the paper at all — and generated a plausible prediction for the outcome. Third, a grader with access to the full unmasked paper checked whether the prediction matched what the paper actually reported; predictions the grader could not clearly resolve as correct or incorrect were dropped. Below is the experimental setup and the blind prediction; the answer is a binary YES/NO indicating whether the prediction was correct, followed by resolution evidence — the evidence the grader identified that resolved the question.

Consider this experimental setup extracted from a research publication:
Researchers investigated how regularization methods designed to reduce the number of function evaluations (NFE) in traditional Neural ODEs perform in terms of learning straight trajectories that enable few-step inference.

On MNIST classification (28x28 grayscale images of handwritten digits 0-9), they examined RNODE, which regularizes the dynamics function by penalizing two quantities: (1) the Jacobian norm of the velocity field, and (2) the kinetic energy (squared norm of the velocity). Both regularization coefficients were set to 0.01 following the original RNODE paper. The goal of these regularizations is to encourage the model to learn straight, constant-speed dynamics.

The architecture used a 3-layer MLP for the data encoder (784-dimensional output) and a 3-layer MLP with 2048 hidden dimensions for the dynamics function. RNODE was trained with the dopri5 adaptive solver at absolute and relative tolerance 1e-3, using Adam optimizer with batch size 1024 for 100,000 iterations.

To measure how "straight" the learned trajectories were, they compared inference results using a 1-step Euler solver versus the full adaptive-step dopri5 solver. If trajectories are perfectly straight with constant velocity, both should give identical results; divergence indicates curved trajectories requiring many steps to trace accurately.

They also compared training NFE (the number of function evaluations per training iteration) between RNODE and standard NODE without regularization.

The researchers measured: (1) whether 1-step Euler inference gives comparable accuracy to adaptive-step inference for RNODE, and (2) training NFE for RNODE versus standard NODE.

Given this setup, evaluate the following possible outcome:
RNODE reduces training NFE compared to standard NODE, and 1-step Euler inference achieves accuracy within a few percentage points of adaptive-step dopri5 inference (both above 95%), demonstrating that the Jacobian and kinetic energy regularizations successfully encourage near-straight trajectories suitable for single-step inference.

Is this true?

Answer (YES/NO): YES